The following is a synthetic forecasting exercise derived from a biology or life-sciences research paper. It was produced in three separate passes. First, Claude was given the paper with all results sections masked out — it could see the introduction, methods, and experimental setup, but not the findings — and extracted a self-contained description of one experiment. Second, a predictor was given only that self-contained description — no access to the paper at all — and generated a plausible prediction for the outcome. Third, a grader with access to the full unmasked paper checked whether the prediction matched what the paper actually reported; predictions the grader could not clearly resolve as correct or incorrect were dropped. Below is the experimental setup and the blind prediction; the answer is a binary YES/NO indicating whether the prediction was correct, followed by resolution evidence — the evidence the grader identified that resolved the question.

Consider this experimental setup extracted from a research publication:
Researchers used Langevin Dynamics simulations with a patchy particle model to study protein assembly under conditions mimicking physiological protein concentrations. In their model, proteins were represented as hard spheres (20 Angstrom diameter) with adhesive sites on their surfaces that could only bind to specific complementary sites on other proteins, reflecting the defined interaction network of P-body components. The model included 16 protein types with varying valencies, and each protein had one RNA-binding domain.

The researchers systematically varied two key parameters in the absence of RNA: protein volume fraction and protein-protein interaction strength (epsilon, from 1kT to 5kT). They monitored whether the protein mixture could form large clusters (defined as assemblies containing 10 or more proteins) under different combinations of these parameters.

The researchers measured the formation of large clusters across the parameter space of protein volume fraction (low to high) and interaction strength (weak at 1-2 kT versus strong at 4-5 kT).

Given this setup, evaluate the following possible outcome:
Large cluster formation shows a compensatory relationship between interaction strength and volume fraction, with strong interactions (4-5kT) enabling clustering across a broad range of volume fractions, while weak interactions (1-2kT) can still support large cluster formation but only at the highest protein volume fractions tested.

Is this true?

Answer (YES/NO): NO